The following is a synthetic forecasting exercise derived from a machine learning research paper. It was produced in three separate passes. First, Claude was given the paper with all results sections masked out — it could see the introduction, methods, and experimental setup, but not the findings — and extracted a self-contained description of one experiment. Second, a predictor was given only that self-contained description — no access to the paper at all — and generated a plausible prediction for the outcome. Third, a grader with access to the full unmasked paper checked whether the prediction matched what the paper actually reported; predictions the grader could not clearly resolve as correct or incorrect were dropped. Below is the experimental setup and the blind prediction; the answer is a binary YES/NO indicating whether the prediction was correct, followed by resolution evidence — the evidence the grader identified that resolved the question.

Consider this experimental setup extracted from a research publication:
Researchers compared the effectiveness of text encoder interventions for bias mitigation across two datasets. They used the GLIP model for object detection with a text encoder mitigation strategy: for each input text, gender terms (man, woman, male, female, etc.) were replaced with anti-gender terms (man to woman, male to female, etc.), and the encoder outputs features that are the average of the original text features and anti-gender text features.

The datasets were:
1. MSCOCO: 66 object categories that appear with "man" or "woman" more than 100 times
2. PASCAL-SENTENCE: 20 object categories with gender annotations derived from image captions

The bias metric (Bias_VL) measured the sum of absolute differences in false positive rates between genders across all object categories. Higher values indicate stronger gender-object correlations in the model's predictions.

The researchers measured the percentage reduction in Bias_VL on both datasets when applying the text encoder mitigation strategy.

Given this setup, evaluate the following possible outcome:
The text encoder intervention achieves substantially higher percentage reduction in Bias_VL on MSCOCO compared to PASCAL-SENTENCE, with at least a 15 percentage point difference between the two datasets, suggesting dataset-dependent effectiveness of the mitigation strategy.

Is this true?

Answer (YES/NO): NO